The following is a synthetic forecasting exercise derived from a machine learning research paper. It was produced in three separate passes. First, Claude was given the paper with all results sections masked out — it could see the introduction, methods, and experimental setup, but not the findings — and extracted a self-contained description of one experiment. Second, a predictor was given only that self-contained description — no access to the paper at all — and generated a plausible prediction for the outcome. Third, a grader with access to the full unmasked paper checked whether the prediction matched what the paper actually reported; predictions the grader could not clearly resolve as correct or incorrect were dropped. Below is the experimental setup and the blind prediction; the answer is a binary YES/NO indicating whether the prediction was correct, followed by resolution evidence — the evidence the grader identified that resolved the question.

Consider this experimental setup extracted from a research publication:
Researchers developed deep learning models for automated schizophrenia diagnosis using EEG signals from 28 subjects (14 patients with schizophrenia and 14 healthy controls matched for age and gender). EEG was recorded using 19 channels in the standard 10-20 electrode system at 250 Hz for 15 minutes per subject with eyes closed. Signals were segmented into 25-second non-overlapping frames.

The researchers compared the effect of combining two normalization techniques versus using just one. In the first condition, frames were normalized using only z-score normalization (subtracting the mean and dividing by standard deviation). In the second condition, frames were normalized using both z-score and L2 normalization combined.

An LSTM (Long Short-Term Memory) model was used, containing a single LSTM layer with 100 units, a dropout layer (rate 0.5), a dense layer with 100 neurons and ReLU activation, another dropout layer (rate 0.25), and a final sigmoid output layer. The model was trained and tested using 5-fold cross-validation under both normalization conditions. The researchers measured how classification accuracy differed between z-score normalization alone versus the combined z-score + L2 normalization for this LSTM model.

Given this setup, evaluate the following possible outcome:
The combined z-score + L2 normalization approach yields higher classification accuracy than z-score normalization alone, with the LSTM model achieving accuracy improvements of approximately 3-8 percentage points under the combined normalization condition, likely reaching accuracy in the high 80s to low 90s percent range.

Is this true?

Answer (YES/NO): NO